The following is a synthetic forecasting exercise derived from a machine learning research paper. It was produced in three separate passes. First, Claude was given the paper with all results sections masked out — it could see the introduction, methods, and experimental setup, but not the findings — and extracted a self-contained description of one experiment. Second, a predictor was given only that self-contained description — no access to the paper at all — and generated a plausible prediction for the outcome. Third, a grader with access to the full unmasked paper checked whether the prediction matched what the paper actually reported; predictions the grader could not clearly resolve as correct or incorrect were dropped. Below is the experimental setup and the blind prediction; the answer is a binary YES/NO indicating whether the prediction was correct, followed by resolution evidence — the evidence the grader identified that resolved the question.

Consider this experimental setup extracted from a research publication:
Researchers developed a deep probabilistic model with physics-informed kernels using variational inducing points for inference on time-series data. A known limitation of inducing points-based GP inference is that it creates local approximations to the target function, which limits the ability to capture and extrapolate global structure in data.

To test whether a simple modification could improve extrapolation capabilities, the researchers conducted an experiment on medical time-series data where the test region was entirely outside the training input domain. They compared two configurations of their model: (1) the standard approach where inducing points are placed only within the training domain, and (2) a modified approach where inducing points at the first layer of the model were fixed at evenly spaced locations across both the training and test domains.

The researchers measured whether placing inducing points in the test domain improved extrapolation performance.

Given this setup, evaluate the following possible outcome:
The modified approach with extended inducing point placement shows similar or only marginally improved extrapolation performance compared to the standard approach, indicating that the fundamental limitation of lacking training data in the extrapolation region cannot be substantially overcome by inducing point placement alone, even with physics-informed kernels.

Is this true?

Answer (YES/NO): YES